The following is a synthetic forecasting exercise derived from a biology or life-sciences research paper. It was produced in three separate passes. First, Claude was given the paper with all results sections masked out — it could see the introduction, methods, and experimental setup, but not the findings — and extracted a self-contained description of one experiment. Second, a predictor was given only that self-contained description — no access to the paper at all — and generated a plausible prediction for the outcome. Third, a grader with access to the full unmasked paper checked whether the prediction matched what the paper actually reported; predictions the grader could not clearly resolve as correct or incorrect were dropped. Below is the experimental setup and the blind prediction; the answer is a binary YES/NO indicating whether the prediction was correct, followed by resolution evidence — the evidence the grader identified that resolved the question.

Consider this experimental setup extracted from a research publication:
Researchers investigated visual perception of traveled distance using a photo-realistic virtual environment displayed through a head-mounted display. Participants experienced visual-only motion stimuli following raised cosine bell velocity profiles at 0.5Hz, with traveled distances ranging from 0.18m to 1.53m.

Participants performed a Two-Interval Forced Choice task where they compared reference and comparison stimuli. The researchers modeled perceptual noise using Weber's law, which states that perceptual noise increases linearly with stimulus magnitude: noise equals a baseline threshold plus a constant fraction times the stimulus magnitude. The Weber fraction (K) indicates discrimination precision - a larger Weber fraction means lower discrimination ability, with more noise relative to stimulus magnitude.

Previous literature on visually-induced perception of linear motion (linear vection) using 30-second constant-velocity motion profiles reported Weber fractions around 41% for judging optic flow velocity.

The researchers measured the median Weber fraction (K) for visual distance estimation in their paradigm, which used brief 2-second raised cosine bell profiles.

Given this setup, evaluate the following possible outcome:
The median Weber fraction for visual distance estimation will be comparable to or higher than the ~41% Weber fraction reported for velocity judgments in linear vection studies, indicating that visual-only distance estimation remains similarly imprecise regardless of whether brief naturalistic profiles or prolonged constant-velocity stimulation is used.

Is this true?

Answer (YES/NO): NO